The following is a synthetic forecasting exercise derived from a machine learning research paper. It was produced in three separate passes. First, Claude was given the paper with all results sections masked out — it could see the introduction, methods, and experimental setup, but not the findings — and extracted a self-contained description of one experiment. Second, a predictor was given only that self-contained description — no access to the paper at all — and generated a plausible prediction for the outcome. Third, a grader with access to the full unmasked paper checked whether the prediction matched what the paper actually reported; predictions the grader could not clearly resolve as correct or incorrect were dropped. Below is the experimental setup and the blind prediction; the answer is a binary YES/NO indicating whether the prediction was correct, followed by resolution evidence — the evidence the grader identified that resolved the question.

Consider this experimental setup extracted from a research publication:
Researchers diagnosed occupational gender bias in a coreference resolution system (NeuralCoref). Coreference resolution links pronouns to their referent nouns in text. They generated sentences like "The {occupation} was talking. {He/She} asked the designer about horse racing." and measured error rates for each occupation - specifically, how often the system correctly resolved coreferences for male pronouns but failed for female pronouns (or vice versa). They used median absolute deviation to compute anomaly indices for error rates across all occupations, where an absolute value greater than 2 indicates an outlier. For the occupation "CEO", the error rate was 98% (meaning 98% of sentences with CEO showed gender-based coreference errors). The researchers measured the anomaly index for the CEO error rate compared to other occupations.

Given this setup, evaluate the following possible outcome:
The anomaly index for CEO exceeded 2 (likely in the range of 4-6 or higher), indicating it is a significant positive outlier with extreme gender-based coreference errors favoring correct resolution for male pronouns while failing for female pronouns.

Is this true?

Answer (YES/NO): YES